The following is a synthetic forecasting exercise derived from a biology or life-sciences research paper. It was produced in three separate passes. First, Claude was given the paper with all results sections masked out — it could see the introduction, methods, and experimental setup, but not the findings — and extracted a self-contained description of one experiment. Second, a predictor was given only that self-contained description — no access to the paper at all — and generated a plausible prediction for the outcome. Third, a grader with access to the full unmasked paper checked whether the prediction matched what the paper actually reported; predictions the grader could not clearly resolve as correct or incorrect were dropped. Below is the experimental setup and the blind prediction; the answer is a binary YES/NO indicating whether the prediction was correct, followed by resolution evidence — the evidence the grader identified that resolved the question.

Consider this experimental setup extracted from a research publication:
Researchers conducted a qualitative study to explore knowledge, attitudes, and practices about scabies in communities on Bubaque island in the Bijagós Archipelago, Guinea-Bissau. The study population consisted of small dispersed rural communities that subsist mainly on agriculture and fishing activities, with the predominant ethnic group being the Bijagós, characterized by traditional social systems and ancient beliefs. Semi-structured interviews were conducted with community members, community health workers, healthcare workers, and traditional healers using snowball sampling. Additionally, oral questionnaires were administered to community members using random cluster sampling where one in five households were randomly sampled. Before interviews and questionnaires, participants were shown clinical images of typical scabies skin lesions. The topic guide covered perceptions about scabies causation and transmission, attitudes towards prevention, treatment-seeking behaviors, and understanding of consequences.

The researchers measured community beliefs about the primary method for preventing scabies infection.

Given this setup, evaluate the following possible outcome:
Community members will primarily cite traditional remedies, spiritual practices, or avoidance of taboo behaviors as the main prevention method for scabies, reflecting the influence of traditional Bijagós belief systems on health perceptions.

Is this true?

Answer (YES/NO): NO